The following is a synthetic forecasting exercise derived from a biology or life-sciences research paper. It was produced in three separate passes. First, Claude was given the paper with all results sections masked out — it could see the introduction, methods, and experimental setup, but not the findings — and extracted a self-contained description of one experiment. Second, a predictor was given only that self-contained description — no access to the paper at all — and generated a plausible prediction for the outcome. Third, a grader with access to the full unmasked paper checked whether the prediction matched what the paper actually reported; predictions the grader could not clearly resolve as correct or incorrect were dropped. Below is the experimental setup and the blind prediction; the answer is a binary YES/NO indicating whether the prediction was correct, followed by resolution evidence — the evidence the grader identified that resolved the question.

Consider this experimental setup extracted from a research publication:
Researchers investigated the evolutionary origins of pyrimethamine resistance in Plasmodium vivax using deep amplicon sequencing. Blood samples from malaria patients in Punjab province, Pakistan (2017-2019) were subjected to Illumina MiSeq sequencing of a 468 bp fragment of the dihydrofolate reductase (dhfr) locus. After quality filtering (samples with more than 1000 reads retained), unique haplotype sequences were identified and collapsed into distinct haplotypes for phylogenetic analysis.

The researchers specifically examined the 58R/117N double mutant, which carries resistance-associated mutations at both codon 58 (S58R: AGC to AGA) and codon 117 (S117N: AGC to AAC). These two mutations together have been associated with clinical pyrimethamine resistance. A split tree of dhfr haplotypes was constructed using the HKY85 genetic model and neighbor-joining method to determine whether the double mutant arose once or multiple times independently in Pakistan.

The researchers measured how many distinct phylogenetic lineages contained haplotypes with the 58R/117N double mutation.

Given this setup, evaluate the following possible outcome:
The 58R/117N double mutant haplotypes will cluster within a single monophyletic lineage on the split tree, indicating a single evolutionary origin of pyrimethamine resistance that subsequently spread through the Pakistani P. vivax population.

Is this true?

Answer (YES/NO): YES